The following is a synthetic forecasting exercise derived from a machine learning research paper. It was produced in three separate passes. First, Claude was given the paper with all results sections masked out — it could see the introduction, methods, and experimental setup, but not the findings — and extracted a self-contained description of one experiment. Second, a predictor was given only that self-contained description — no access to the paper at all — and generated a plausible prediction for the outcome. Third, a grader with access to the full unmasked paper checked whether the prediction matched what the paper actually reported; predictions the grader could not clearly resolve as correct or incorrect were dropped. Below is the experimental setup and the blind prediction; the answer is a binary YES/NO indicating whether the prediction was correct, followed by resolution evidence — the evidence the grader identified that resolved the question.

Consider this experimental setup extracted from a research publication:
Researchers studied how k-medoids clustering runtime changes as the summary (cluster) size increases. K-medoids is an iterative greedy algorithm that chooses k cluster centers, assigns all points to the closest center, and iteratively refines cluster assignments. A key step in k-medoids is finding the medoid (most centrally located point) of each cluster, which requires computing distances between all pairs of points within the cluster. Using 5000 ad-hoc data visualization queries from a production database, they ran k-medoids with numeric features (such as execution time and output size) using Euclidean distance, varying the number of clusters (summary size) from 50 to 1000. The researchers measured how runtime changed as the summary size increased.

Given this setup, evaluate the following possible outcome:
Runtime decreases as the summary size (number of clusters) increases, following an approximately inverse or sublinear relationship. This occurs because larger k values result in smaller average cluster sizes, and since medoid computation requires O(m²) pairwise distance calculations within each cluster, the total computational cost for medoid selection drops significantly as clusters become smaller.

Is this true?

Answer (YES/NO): YES